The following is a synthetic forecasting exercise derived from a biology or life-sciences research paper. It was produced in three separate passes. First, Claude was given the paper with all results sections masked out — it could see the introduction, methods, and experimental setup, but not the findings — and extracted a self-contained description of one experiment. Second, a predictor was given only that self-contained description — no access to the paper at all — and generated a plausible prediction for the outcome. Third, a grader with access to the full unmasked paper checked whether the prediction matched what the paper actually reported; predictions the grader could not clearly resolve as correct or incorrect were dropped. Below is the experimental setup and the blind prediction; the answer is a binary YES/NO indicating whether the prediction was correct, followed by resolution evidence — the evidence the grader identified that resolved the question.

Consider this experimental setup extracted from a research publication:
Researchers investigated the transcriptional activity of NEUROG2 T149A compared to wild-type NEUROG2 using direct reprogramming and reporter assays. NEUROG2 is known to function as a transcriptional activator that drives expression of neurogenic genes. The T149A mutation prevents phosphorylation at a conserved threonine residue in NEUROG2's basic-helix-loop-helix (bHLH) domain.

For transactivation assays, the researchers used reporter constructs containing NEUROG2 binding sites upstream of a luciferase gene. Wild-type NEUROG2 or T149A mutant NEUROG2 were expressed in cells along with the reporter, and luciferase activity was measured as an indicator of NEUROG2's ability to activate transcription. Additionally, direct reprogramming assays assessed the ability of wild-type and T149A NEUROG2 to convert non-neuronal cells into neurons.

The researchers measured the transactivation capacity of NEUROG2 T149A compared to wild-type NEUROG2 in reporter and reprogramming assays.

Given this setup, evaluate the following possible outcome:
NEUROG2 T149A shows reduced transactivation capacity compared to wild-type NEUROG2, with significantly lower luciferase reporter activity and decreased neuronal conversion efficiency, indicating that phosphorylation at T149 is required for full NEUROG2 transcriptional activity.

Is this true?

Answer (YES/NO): YES